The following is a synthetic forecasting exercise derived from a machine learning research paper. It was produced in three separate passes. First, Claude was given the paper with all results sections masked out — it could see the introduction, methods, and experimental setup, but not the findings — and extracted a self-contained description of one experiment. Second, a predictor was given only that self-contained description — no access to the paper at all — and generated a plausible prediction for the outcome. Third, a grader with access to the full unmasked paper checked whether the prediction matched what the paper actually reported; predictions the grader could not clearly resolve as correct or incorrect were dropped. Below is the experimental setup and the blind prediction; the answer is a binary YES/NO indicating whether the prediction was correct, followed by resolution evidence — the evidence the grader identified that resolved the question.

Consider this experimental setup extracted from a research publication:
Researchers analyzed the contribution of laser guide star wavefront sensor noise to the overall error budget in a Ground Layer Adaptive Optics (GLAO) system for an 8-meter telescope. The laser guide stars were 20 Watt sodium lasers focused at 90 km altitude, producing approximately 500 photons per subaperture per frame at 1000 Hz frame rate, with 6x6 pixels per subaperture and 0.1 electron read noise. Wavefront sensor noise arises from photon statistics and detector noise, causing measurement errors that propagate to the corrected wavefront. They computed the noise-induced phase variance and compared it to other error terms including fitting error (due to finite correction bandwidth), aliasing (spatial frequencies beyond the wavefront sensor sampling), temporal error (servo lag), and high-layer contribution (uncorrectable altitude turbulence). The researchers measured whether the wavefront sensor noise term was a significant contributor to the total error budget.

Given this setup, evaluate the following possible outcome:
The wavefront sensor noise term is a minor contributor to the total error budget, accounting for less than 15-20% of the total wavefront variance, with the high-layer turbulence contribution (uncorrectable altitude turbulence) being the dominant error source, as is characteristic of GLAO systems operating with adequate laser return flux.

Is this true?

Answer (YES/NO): YES